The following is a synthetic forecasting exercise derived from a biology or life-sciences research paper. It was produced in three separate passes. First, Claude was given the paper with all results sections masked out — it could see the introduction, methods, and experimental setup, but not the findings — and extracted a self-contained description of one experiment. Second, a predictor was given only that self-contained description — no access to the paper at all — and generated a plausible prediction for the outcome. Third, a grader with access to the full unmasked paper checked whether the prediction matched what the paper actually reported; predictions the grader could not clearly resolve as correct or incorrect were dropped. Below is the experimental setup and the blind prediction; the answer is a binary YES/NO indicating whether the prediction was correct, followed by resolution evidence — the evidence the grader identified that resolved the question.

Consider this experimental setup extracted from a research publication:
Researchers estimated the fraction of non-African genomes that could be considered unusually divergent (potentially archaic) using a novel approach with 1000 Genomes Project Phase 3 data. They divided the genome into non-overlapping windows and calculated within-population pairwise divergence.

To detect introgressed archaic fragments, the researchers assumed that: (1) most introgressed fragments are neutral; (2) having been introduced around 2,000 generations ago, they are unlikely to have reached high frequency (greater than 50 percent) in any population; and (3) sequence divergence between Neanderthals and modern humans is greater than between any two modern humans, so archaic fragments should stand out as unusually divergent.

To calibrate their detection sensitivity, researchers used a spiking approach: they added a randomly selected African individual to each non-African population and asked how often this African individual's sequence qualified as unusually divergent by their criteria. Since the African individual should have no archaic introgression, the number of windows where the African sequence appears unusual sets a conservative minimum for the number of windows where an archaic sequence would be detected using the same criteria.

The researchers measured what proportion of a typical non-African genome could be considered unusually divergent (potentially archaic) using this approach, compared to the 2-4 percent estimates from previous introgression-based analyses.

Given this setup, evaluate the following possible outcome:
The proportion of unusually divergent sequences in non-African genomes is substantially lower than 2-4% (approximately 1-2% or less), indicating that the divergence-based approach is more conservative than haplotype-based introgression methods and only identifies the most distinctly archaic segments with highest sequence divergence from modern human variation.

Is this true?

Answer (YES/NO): NO